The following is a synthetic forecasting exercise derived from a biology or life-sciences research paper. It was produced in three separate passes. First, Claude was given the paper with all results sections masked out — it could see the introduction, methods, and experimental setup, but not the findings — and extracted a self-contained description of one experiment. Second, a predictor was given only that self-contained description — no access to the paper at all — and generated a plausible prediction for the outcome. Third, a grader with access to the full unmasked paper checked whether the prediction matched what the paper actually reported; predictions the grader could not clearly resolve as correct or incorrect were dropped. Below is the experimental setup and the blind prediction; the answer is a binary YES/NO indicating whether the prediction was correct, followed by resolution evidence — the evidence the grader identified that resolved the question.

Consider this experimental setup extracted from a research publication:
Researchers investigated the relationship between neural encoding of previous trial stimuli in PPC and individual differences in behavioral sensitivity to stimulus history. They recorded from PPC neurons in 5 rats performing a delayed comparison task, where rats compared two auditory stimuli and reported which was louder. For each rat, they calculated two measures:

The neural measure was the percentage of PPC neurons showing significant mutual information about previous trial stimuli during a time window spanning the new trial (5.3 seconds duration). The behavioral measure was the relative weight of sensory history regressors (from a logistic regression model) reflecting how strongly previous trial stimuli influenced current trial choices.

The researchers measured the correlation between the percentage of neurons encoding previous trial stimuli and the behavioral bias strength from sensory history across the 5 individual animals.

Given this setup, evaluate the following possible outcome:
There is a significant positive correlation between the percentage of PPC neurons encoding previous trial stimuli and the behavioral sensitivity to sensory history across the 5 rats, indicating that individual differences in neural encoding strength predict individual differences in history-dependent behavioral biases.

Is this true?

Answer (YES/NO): YES